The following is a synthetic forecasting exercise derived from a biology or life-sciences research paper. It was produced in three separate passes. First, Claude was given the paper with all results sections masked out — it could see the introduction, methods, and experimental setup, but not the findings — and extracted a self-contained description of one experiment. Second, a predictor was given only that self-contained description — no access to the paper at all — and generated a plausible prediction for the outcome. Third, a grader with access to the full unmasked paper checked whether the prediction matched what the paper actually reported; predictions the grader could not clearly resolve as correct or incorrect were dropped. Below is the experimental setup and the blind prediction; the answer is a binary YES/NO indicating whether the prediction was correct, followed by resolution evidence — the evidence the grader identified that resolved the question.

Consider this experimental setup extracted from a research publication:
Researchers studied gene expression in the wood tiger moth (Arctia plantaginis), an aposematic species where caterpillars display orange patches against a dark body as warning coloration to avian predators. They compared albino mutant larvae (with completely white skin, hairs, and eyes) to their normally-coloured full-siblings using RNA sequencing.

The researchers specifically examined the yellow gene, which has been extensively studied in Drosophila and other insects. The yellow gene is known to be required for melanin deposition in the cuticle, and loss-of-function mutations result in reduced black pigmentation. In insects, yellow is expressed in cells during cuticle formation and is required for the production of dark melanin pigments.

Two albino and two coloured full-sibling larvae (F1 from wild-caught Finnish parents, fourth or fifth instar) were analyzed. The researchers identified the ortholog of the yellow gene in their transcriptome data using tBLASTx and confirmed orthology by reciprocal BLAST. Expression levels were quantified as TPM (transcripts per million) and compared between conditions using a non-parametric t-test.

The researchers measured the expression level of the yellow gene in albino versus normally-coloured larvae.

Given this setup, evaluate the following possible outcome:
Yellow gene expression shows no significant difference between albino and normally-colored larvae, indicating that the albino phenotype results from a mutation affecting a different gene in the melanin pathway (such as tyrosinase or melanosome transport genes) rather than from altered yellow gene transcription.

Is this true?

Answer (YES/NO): NO